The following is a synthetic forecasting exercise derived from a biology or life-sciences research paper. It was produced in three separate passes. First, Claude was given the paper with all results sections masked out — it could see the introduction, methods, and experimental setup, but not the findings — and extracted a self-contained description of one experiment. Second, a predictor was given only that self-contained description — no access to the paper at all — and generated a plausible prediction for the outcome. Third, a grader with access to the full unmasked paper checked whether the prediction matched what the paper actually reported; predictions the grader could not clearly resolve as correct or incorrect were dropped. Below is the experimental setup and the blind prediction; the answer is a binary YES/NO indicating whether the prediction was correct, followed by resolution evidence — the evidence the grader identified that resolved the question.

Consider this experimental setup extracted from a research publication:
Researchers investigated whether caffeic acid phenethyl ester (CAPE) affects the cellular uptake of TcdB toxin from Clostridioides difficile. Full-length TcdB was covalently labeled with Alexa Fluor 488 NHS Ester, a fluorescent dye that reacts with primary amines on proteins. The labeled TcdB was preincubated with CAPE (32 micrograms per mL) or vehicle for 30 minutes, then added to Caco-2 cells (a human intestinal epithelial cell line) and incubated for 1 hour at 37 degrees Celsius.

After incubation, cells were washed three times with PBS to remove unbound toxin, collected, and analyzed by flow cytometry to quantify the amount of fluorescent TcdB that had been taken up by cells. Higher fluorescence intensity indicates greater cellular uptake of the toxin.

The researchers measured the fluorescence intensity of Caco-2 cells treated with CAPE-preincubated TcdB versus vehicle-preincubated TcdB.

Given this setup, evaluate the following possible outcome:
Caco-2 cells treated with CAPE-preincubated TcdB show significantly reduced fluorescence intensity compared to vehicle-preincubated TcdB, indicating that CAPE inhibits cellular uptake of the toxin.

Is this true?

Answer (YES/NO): NO